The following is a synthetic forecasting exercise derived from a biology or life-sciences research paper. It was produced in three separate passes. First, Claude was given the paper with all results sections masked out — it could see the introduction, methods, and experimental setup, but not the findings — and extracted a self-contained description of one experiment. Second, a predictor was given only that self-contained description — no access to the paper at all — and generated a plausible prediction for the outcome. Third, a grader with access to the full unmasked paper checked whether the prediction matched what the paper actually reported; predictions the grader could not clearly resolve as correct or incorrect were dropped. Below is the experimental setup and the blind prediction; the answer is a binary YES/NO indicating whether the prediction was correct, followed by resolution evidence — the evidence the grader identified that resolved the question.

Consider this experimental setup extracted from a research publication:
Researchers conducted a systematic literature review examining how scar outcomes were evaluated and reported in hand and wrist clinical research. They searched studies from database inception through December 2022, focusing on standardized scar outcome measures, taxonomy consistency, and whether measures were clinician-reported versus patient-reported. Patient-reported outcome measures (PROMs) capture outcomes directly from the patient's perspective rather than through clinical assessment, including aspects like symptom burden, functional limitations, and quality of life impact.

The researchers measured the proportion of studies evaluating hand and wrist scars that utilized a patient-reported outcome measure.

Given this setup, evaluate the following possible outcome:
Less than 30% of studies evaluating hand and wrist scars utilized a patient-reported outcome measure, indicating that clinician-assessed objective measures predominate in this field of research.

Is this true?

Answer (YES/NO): YES